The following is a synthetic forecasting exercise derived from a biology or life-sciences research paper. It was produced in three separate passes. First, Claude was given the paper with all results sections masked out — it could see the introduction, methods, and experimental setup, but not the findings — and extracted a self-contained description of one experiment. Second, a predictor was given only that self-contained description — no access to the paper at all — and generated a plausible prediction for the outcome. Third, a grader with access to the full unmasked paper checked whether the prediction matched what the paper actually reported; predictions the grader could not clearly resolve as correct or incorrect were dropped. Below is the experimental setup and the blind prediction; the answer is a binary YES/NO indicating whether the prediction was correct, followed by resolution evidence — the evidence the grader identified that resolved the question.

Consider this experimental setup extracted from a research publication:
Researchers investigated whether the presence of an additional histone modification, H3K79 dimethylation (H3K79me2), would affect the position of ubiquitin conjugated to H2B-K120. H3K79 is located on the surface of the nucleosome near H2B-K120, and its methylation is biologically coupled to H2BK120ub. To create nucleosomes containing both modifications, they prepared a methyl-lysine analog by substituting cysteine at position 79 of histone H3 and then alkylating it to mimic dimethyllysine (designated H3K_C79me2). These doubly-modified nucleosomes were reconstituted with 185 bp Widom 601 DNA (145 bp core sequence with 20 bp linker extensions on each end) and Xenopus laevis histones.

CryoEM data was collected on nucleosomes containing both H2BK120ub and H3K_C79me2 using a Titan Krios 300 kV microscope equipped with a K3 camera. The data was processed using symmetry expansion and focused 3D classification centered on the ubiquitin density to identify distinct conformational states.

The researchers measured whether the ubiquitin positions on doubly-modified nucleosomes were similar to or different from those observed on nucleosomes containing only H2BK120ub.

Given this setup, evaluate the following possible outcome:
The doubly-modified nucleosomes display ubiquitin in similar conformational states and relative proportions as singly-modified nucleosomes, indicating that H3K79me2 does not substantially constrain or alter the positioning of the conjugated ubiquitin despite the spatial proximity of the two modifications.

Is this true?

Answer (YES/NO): NO